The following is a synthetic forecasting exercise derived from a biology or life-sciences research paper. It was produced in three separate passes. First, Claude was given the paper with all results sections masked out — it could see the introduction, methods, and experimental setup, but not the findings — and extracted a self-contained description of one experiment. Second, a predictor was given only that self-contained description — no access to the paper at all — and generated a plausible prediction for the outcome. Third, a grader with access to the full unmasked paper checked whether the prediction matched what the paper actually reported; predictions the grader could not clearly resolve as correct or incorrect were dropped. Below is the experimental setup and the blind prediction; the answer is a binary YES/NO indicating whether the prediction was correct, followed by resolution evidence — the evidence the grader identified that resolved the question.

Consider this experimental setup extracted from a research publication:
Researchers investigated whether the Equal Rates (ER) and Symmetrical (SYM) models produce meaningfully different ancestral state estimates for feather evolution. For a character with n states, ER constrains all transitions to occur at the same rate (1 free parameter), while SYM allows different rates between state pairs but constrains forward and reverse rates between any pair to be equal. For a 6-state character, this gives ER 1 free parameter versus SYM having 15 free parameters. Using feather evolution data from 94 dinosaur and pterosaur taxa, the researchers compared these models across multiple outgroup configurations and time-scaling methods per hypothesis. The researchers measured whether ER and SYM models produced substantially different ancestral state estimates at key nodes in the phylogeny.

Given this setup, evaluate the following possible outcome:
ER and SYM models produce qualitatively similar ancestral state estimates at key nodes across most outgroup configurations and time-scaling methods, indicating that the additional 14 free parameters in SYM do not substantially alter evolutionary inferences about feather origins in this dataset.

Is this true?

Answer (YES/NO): YES